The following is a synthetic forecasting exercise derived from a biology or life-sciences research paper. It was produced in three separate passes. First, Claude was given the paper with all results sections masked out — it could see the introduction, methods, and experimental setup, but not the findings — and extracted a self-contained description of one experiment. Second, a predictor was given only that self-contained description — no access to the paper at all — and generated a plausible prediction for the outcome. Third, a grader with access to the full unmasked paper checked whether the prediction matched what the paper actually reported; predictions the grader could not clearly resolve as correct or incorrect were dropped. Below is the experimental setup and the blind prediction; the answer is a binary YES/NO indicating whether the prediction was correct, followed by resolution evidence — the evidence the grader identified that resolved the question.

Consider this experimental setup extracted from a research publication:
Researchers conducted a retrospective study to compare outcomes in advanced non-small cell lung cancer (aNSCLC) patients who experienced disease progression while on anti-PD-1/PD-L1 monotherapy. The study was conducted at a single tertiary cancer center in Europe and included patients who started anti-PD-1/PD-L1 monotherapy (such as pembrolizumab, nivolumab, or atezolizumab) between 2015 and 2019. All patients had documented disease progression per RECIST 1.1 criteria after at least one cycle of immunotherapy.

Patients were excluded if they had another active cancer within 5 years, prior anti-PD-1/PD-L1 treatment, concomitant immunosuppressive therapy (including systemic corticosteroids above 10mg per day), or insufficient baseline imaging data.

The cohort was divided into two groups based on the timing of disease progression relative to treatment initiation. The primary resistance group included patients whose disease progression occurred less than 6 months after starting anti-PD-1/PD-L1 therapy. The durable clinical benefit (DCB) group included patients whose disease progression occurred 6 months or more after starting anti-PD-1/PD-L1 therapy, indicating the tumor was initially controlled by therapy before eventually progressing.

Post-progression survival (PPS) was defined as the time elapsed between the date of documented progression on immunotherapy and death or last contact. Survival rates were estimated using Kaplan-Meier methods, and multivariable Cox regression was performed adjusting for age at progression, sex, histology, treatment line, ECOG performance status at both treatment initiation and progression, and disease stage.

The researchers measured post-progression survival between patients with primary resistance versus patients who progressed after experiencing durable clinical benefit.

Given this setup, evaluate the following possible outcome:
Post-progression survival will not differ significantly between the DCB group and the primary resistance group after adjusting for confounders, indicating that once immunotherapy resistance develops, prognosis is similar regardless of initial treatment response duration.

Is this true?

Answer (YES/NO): NO